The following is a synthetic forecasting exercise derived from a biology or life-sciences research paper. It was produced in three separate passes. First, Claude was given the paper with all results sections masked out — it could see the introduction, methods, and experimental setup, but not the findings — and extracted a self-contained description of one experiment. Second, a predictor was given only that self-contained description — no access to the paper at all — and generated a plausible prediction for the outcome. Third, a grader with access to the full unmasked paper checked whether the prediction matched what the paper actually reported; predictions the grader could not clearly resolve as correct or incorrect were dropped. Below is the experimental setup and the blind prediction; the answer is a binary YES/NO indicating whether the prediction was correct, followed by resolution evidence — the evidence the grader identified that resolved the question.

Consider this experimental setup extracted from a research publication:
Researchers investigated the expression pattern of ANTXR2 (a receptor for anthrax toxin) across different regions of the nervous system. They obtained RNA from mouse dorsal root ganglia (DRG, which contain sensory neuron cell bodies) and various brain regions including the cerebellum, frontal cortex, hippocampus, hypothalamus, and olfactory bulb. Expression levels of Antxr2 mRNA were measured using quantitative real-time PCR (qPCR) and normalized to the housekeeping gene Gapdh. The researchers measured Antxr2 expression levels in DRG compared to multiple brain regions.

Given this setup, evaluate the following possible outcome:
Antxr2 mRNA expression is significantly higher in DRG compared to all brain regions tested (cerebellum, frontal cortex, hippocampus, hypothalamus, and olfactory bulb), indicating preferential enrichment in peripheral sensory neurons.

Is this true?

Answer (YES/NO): YES